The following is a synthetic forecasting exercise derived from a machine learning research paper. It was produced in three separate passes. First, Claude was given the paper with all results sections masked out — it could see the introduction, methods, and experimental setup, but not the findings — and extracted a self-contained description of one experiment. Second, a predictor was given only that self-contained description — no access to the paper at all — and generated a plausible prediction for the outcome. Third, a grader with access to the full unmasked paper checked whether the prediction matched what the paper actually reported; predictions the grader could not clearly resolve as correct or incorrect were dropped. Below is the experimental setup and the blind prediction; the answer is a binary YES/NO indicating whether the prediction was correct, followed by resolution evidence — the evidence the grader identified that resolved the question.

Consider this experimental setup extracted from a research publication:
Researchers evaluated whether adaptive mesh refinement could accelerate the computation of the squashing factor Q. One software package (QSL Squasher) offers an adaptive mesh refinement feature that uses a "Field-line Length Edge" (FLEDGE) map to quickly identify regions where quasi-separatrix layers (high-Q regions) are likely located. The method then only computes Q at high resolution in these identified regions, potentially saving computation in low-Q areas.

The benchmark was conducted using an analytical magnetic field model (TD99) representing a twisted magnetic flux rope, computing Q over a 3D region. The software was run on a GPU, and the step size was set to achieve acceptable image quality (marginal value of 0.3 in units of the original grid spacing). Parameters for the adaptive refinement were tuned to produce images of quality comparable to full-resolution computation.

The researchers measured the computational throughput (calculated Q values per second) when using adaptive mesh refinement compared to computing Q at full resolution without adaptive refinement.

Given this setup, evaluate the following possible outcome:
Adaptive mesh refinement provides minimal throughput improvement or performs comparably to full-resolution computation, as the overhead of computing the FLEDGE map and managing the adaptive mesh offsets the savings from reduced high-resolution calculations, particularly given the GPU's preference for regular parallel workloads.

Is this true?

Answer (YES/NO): NO